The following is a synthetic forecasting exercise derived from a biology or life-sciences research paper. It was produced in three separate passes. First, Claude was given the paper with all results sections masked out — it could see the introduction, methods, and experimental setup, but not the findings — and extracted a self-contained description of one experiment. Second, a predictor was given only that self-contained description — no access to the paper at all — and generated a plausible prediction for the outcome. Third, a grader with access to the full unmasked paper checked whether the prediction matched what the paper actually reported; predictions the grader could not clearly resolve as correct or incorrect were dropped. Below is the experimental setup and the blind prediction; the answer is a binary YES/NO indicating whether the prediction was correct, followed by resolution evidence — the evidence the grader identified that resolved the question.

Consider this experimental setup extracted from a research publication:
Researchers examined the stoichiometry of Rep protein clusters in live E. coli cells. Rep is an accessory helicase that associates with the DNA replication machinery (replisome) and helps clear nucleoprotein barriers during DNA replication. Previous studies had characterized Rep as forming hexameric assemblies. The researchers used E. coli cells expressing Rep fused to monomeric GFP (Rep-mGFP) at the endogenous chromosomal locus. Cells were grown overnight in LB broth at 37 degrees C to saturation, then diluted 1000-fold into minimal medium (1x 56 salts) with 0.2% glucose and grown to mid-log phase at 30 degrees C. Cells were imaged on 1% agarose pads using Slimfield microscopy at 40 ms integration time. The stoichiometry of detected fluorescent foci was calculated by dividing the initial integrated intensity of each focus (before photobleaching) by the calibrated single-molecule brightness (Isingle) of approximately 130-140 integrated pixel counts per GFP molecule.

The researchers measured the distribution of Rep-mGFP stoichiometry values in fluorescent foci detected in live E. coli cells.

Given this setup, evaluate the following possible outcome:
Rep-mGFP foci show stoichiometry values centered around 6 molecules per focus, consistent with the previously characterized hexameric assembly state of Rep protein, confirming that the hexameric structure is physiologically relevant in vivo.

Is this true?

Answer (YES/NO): NO